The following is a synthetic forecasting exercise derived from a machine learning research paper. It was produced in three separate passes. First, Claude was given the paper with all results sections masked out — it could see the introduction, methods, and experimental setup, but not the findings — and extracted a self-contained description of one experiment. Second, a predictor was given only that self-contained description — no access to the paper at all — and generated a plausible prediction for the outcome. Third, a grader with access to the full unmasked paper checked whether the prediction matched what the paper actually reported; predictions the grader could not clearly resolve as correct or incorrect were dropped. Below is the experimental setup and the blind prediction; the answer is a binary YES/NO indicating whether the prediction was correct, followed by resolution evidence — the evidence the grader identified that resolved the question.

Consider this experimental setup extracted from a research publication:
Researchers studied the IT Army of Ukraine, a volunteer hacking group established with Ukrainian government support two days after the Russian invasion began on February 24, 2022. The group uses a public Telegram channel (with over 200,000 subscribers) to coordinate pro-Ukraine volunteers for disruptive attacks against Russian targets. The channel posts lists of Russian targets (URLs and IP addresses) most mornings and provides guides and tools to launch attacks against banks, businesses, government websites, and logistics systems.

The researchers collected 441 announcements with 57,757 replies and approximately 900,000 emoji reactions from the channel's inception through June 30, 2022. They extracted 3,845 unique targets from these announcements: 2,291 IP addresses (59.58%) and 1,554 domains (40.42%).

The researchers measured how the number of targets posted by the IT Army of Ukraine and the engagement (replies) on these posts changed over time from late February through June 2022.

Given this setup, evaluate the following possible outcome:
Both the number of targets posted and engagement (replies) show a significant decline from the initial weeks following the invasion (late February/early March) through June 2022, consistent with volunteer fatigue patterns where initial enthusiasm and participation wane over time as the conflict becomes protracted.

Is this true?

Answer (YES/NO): NO